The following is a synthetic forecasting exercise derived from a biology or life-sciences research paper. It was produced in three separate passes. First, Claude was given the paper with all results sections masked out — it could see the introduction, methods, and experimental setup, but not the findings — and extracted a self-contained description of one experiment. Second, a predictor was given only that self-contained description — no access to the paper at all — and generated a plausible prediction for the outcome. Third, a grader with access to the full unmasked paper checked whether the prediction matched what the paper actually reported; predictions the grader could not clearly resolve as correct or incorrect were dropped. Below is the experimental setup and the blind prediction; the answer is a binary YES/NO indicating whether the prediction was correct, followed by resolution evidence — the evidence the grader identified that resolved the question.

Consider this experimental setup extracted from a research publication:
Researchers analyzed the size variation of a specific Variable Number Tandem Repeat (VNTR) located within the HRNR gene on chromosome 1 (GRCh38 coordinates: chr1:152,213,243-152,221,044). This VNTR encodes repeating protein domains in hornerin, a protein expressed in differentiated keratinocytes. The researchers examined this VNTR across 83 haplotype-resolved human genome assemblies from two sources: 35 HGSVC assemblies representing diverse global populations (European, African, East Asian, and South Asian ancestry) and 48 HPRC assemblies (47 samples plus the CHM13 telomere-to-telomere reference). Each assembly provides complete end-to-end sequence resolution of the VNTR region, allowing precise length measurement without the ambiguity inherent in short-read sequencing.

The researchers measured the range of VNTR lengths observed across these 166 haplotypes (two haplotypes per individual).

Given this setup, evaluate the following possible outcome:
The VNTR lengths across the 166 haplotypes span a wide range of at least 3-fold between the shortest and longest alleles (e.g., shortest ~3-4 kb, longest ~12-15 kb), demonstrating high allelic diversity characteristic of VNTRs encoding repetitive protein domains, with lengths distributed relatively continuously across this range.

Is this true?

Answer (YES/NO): NO